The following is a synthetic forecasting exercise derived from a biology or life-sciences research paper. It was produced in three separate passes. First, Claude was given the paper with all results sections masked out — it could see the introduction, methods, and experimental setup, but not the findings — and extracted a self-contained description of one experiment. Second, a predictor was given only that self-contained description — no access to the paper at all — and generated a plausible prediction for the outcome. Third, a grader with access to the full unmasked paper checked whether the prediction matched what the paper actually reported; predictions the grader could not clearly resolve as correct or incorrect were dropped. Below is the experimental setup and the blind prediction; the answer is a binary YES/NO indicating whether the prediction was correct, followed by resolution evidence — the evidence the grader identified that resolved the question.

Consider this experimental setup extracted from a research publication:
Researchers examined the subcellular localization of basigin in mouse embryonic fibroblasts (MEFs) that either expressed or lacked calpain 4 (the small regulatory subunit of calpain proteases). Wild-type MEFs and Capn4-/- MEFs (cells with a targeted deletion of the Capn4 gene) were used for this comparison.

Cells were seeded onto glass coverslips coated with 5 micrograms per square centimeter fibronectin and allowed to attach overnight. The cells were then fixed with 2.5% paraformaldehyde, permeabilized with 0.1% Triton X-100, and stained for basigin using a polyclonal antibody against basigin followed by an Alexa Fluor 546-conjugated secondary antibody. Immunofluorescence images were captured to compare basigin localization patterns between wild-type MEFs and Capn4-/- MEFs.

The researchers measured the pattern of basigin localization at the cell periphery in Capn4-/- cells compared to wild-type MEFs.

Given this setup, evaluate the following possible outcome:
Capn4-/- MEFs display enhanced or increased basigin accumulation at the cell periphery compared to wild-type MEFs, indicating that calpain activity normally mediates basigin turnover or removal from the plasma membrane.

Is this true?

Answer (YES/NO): NO